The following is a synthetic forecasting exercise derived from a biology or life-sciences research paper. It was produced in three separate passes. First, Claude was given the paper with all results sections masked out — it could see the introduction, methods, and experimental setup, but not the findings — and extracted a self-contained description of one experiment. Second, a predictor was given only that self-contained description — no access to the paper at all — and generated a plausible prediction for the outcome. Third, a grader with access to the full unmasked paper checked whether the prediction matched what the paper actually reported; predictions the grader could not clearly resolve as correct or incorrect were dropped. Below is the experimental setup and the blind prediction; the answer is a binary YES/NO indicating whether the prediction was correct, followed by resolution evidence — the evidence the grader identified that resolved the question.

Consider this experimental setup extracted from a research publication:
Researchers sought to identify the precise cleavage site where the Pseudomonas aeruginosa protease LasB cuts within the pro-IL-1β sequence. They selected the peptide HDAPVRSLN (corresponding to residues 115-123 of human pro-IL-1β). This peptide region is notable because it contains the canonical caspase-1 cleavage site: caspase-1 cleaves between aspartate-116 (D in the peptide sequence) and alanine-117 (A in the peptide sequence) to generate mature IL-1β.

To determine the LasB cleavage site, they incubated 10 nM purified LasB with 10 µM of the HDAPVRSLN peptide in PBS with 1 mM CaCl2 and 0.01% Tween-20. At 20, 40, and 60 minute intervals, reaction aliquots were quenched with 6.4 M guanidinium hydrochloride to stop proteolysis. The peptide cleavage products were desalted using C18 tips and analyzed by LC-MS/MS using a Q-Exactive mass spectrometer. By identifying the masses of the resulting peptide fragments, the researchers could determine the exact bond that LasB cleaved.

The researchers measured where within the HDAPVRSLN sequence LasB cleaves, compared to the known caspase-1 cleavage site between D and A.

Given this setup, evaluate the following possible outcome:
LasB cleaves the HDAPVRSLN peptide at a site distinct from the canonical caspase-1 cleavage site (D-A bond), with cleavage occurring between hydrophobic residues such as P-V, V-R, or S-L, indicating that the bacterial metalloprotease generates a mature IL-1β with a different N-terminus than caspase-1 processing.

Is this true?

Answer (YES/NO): YES